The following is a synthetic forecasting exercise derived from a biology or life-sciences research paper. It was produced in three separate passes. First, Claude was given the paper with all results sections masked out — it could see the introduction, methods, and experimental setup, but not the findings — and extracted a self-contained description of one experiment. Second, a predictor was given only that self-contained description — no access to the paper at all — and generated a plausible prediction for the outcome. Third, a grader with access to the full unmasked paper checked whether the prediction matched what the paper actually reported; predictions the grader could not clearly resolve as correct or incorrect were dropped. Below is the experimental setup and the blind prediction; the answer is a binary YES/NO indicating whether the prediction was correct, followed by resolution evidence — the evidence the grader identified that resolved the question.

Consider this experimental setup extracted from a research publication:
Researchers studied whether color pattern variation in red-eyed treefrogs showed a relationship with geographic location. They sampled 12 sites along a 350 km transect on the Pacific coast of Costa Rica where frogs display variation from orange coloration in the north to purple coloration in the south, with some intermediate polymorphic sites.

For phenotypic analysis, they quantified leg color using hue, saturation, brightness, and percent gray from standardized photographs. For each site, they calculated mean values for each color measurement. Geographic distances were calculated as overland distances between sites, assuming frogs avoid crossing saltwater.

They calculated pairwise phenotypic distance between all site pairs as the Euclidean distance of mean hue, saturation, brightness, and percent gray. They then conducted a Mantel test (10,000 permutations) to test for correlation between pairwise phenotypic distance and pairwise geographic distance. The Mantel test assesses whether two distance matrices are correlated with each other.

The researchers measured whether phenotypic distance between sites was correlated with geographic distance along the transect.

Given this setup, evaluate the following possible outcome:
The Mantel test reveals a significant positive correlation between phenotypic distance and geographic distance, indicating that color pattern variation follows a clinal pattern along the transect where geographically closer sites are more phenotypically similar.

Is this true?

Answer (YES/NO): NO